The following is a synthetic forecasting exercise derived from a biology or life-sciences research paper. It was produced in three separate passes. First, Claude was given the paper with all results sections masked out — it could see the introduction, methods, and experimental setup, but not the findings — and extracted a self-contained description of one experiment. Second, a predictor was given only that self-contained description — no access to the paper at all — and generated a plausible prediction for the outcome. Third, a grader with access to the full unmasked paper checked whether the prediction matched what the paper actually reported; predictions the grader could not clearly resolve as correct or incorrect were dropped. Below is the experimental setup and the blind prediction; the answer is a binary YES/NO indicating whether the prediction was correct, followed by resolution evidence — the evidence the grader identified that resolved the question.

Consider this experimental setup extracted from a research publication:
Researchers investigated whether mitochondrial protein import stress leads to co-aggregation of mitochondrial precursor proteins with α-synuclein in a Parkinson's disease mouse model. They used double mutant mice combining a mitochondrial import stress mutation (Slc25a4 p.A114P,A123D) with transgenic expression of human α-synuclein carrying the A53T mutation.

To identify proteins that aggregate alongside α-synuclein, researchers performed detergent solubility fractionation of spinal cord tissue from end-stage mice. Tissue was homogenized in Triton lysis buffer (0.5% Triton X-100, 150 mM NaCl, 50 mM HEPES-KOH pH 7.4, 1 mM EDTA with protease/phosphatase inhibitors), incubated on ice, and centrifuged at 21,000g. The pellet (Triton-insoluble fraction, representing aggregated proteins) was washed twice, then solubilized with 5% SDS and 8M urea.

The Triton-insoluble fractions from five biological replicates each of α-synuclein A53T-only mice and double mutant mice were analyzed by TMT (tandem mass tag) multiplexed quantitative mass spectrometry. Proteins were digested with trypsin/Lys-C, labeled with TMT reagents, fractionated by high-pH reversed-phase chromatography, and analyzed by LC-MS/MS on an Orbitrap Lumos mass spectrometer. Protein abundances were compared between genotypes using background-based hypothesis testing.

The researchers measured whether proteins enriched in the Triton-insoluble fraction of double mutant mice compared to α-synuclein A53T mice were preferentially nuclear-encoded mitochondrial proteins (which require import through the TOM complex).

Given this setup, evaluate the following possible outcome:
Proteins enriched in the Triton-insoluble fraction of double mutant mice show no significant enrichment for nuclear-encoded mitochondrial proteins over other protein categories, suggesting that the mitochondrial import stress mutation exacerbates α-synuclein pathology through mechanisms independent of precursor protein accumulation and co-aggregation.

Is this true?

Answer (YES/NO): NO